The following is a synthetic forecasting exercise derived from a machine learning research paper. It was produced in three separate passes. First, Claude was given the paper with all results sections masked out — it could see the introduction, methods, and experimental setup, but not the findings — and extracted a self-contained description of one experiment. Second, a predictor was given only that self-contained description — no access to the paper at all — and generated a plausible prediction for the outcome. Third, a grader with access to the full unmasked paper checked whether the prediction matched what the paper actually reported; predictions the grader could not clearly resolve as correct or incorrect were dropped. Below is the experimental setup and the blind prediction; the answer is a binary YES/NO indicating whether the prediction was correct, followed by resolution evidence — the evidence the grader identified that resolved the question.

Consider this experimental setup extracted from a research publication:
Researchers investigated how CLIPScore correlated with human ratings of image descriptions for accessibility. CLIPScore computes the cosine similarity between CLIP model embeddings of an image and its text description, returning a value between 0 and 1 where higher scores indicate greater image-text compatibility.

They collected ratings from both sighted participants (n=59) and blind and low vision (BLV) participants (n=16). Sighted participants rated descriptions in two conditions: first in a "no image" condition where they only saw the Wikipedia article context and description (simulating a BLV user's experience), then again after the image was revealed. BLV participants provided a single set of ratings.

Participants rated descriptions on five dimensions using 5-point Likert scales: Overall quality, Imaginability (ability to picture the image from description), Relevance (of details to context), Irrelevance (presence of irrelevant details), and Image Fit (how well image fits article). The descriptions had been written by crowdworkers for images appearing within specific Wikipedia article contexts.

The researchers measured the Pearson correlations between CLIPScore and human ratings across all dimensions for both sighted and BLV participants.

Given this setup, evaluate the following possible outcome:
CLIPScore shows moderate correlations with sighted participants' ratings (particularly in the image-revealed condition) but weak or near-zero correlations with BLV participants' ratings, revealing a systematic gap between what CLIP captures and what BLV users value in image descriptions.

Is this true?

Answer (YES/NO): NO